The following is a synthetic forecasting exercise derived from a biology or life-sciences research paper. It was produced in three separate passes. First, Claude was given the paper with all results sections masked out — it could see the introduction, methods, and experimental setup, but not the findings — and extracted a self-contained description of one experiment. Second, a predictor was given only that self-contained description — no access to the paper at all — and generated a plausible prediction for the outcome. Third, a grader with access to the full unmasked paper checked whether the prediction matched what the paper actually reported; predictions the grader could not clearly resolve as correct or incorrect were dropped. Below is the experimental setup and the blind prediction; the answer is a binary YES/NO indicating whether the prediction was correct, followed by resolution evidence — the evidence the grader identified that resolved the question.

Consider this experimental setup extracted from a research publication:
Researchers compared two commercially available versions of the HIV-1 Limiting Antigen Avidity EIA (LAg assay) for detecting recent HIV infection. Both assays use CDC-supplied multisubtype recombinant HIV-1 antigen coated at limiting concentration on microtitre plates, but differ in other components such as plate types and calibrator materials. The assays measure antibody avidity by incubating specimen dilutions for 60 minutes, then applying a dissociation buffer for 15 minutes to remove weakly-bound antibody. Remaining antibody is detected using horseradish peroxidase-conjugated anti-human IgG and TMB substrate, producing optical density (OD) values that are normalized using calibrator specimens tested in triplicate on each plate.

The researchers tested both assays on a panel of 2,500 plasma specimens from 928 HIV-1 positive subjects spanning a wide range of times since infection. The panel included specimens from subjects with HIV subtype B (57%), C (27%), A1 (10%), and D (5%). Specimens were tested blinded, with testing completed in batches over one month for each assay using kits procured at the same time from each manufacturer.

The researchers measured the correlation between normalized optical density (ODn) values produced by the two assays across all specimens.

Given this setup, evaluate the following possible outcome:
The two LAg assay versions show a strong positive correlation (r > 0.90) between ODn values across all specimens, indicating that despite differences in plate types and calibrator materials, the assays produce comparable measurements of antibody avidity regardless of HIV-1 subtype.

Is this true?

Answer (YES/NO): NO